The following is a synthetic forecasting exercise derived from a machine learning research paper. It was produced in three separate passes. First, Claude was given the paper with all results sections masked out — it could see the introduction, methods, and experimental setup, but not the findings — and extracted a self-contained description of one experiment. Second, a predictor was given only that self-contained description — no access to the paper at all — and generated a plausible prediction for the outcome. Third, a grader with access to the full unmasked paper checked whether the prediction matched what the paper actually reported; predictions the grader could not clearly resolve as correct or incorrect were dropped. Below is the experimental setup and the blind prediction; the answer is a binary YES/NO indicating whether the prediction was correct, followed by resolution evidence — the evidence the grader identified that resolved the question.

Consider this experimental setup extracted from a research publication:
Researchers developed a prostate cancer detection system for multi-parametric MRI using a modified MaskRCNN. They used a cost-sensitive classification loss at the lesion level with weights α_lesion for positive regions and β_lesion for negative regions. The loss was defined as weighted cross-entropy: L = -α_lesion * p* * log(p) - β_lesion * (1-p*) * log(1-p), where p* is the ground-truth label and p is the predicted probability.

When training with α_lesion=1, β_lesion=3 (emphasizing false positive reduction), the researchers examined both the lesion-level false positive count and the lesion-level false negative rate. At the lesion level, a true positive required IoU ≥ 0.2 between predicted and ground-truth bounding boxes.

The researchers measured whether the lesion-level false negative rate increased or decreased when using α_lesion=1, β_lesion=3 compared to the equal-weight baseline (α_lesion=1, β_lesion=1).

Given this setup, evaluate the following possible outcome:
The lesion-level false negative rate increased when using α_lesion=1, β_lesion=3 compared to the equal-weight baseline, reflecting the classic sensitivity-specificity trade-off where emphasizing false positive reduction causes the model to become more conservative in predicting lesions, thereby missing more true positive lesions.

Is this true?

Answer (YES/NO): YES